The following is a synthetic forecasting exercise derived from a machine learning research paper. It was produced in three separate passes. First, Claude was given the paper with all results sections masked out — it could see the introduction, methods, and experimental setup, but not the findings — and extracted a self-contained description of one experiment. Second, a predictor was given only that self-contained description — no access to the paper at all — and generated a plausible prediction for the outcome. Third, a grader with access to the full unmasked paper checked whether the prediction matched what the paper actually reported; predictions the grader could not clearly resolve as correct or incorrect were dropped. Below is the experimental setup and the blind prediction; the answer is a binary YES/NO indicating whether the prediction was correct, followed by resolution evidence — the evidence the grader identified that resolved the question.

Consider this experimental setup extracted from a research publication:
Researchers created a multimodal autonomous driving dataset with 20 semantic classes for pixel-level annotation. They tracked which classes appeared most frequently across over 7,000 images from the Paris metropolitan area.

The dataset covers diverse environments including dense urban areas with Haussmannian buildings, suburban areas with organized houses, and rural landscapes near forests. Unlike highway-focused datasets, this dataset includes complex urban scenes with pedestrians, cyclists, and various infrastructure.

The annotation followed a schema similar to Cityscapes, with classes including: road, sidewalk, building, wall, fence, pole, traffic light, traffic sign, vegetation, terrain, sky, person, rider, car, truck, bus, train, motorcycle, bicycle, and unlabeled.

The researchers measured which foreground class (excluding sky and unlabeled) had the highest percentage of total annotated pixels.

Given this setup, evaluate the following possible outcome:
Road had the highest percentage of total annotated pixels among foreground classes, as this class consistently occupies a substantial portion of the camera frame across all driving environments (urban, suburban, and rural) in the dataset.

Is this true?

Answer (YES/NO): NO